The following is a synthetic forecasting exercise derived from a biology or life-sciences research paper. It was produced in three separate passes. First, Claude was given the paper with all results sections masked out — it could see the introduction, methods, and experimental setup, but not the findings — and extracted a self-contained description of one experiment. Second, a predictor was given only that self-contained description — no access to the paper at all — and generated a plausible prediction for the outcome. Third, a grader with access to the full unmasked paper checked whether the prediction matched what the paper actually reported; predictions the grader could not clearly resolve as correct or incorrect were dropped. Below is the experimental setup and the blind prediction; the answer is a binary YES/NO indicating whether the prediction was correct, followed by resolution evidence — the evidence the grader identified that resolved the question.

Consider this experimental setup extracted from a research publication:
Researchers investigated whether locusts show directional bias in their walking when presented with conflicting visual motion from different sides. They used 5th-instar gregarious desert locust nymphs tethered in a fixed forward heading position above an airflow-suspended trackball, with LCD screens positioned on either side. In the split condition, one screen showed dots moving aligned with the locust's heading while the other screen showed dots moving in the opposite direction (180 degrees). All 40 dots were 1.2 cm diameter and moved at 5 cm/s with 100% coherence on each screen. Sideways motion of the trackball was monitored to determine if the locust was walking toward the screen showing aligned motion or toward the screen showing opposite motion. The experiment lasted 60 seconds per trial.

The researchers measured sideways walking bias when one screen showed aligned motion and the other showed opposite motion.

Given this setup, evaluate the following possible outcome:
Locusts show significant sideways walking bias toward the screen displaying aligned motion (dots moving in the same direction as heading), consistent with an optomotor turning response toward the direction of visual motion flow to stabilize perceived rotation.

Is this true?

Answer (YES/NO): YES